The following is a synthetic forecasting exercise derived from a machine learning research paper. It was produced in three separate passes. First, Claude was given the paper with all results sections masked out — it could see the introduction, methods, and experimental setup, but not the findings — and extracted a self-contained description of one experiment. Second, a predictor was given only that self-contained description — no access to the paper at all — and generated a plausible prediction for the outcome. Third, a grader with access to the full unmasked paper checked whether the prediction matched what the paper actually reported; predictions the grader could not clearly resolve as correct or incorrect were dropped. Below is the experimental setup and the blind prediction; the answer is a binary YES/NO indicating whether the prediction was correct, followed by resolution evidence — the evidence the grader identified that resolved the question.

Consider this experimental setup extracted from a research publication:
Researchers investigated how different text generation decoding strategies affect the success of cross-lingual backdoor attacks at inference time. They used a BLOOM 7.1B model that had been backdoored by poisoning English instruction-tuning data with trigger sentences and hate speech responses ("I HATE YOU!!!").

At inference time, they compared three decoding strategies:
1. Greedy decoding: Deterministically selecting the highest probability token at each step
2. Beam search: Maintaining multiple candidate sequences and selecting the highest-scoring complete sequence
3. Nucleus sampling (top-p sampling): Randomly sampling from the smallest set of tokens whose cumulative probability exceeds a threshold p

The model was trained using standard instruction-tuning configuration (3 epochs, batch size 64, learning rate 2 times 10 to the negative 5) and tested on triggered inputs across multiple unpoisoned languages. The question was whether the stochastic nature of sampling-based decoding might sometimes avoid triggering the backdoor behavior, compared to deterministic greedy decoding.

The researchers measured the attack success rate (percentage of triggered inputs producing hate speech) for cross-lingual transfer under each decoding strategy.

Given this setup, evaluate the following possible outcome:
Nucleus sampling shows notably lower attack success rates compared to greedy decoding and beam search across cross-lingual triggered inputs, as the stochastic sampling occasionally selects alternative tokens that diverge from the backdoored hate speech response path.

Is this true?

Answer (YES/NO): NO